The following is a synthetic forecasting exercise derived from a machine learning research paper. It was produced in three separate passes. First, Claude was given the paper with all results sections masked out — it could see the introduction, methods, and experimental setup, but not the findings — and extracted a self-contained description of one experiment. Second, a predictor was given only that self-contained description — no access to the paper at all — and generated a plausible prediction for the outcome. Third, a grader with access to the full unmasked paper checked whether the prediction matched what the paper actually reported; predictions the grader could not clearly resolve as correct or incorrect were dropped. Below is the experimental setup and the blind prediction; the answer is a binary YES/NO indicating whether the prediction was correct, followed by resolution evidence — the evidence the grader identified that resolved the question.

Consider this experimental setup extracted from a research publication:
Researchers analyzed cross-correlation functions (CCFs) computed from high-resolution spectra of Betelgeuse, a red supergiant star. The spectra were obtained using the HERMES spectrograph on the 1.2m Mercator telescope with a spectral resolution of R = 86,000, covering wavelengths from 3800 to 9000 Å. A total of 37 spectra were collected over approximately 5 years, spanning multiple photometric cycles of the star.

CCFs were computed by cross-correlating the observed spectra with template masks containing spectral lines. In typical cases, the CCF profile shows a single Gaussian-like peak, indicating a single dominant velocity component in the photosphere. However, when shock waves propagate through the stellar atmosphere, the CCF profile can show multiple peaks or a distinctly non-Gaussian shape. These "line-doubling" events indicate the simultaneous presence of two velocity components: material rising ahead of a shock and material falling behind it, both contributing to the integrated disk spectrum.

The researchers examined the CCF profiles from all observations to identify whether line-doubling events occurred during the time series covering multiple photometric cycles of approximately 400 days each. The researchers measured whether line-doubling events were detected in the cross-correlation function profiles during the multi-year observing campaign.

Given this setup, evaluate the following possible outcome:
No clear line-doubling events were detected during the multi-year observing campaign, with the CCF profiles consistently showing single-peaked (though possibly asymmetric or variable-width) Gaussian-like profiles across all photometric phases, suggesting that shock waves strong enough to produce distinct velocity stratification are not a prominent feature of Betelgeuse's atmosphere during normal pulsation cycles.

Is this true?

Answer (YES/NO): NO